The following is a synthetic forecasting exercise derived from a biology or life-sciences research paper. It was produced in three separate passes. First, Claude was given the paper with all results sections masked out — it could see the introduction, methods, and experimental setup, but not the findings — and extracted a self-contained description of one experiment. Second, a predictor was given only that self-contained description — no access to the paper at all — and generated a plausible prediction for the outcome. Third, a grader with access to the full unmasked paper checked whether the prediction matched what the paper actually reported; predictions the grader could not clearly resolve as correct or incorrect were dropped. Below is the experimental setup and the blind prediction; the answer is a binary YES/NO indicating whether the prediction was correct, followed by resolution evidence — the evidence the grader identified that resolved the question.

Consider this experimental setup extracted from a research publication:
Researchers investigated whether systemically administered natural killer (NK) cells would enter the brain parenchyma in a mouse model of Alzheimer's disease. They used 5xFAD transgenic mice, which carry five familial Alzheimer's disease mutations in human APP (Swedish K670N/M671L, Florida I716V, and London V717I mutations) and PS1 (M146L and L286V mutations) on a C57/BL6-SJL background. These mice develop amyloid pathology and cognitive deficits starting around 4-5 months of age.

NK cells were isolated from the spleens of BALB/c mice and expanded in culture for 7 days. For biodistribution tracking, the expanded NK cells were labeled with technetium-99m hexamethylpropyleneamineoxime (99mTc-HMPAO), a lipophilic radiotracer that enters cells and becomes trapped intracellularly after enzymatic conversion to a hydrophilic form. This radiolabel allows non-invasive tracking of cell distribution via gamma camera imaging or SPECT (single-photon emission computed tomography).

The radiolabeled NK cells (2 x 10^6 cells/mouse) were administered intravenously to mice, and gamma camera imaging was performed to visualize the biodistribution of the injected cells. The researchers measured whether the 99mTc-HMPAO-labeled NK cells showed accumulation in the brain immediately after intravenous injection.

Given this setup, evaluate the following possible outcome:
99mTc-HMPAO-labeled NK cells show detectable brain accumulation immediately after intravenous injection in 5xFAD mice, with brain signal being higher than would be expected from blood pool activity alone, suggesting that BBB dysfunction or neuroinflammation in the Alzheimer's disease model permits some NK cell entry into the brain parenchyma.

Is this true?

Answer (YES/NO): NO